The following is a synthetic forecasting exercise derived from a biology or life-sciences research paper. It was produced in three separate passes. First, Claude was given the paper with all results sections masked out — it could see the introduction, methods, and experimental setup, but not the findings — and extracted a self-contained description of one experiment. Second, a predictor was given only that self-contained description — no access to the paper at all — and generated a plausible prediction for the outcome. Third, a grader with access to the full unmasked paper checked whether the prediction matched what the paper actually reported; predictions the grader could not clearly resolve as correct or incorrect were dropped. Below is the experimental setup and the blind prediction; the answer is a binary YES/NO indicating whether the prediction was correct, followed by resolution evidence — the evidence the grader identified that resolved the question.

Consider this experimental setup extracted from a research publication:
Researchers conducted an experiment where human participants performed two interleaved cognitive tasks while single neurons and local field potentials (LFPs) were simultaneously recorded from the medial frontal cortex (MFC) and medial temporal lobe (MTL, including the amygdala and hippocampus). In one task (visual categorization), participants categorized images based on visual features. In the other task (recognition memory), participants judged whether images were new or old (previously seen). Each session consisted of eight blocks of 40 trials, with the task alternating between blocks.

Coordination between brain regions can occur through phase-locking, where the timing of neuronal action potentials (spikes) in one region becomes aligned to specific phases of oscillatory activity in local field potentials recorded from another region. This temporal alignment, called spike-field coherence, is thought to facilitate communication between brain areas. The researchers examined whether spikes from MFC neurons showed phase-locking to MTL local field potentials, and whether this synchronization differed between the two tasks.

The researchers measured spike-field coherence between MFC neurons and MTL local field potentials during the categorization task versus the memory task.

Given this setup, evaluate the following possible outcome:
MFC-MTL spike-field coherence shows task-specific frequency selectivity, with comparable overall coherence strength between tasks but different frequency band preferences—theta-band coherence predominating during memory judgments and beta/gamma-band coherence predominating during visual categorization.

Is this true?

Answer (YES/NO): NO